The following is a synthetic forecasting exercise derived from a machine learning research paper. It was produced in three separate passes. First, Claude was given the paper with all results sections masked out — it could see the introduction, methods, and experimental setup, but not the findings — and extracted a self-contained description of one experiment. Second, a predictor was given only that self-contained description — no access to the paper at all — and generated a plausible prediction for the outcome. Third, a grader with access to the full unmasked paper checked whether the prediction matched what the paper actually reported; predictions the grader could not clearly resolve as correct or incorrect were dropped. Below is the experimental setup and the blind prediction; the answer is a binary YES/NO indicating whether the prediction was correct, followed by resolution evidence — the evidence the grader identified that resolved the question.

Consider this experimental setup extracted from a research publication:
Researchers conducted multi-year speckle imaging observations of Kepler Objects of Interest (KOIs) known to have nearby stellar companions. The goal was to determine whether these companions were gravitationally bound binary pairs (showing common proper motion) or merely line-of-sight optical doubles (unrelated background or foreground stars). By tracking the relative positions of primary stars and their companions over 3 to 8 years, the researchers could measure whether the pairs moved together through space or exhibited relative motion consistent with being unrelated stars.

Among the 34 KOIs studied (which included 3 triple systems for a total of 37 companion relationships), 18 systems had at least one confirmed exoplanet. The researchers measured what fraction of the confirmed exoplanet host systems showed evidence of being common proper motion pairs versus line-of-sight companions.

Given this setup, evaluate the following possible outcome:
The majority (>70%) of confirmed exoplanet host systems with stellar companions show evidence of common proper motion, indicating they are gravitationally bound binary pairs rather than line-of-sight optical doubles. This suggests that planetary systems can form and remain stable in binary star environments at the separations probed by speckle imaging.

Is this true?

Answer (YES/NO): YES